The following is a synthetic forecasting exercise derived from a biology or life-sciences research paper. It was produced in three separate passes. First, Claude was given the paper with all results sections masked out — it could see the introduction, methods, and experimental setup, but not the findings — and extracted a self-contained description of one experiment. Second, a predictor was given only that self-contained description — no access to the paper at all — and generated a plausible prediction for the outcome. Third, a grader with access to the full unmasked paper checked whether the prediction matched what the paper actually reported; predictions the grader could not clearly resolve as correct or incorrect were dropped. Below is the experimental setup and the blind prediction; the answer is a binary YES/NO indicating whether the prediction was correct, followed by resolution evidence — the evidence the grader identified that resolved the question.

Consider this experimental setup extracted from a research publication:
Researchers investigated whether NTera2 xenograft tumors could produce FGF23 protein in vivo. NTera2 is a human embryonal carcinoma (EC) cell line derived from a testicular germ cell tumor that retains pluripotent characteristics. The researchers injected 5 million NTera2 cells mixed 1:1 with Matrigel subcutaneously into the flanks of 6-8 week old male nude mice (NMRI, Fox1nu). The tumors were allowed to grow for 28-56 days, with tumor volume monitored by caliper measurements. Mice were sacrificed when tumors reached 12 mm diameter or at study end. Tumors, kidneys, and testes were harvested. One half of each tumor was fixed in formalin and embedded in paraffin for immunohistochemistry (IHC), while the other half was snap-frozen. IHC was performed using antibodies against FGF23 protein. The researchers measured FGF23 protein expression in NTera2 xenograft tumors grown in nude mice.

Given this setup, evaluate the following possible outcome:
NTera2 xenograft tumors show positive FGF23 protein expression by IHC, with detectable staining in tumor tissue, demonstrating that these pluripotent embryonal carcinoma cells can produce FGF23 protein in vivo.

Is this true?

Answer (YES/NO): YES